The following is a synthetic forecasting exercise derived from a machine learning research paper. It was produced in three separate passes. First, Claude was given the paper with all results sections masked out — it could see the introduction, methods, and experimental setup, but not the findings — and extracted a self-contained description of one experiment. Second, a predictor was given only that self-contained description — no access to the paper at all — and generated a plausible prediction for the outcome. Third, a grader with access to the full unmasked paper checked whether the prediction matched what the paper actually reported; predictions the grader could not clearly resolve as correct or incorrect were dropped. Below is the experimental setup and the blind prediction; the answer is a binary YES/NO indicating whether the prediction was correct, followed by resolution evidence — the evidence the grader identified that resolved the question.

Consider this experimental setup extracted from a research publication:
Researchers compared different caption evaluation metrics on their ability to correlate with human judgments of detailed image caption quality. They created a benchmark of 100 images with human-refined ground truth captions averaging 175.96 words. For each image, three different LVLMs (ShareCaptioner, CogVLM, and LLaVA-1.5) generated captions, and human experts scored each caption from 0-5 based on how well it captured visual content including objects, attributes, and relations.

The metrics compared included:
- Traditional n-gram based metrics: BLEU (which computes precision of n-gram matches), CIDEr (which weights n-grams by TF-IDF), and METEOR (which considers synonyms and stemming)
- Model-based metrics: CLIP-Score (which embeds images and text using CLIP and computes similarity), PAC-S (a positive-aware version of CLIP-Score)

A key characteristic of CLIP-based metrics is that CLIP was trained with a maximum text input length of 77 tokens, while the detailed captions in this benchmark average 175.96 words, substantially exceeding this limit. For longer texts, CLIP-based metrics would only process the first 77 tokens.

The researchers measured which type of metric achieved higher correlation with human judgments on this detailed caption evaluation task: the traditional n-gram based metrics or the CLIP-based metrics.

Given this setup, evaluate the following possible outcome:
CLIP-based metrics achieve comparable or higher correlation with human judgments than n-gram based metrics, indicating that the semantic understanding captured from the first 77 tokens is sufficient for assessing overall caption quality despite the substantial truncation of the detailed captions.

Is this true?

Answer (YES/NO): NO